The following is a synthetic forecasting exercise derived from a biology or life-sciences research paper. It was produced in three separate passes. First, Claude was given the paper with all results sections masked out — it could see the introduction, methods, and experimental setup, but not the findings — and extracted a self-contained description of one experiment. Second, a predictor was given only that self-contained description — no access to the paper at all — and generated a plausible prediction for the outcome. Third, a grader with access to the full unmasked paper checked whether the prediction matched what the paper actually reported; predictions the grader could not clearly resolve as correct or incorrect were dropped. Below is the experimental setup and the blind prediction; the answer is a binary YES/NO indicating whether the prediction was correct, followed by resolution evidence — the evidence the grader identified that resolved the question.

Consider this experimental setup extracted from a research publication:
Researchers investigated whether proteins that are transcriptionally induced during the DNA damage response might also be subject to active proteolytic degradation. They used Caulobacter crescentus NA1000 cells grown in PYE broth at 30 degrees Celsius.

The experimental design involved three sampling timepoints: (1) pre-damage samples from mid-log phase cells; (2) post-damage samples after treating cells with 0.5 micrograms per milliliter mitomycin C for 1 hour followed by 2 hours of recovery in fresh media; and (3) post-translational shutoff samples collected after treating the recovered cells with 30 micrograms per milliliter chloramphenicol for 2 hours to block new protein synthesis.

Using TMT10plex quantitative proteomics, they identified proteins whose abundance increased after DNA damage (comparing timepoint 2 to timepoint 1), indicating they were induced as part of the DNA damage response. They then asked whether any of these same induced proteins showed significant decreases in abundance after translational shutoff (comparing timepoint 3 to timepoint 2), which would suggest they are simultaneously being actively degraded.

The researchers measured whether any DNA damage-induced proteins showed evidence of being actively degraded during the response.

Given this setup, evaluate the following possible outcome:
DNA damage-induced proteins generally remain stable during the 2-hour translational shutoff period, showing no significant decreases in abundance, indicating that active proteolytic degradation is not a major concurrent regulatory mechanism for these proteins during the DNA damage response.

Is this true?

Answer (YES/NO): NO